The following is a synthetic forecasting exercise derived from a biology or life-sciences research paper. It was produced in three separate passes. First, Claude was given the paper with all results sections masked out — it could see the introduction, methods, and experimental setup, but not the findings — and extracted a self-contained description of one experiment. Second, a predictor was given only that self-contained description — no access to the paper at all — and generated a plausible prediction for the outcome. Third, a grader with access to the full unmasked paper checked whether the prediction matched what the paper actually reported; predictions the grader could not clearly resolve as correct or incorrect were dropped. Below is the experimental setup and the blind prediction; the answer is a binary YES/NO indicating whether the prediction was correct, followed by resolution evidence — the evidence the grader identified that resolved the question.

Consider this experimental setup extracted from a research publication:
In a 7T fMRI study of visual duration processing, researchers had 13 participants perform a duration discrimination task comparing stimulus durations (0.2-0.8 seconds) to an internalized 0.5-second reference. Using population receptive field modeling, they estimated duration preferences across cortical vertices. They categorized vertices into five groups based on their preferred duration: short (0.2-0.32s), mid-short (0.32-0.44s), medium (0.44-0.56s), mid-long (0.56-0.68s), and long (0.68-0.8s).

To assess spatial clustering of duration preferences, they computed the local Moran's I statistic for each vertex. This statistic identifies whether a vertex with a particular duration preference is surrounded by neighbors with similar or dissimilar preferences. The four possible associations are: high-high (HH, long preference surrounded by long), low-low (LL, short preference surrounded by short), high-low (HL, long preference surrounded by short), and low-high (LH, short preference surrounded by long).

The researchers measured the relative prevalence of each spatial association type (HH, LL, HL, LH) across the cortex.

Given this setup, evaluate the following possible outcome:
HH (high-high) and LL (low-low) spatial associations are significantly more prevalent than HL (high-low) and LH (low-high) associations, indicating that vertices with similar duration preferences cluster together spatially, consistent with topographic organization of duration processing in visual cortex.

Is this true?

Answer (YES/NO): NO